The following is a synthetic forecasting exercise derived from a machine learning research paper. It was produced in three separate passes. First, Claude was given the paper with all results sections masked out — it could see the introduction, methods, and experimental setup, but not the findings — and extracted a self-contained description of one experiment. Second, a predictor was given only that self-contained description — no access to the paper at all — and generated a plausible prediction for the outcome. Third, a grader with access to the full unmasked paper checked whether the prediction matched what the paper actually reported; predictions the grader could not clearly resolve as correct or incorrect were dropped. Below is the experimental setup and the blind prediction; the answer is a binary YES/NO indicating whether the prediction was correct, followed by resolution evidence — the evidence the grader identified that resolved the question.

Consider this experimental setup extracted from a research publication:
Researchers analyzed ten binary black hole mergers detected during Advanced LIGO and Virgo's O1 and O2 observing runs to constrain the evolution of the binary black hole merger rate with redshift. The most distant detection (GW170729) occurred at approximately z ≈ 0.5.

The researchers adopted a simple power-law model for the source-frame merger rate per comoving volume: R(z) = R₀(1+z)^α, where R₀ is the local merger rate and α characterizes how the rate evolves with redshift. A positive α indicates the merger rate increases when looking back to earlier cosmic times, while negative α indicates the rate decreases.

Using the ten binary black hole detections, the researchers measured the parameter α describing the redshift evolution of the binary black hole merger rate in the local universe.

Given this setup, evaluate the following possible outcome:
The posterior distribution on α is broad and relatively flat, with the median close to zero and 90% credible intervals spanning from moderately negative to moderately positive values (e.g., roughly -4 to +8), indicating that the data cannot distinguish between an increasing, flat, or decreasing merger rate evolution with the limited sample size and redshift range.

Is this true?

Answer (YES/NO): NO